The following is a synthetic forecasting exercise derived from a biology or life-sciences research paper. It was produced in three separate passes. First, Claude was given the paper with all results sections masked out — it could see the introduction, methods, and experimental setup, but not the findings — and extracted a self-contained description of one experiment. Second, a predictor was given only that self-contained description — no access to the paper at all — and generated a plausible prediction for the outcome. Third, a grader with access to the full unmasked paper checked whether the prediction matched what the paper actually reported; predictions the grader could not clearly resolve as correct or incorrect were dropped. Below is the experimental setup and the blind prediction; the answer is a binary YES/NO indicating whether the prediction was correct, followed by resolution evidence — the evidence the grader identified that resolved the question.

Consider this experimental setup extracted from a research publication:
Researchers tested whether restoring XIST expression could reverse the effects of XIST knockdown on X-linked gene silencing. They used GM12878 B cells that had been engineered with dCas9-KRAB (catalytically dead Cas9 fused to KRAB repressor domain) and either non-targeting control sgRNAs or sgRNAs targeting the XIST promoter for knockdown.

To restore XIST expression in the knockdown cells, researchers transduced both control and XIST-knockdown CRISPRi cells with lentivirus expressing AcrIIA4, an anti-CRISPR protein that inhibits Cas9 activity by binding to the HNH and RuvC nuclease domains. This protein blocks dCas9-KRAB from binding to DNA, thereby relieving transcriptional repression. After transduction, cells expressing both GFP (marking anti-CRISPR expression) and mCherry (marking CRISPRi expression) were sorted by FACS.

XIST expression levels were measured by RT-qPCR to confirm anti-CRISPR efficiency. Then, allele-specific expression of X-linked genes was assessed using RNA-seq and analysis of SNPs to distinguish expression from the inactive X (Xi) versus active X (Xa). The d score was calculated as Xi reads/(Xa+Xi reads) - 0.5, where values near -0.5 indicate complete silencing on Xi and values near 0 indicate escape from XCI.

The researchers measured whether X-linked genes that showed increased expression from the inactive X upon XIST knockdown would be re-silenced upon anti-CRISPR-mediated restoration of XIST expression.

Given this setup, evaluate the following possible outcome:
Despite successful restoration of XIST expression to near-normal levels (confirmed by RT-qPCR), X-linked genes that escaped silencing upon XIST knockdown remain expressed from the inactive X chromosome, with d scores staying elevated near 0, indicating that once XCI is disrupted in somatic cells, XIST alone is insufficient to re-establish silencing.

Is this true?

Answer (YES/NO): NO